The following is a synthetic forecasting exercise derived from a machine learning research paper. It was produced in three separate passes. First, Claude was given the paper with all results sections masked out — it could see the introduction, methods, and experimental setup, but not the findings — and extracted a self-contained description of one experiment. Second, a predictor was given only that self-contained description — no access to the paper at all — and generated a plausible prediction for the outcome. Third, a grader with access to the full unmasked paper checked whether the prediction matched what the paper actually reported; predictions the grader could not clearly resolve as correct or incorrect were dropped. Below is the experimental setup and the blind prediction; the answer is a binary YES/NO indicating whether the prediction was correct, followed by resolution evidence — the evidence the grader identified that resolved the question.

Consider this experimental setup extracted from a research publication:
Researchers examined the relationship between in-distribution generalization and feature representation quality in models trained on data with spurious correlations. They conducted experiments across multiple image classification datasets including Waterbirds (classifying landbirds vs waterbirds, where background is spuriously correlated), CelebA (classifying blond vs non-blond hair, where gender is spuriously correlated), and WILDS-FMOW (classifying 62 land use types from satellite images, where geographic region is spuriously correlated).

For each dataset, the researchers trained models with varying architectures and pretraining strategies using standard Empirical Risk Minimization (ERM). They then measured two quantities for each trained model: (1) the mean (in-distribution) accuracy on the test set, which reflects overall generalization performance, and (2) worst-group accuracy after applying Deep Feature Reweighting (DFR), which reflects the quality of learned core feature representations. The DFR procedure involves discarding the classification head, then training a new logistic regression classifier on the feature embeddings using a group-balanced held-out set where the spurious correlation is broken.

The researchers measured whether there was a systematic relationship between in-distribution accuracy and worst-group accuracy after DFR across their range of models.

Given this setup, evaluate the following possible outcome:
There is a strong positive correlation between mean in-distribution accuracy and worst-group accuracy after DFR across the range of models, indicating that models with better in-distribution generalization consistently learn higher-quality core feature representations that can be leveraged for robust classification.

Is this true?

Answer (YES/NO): YES